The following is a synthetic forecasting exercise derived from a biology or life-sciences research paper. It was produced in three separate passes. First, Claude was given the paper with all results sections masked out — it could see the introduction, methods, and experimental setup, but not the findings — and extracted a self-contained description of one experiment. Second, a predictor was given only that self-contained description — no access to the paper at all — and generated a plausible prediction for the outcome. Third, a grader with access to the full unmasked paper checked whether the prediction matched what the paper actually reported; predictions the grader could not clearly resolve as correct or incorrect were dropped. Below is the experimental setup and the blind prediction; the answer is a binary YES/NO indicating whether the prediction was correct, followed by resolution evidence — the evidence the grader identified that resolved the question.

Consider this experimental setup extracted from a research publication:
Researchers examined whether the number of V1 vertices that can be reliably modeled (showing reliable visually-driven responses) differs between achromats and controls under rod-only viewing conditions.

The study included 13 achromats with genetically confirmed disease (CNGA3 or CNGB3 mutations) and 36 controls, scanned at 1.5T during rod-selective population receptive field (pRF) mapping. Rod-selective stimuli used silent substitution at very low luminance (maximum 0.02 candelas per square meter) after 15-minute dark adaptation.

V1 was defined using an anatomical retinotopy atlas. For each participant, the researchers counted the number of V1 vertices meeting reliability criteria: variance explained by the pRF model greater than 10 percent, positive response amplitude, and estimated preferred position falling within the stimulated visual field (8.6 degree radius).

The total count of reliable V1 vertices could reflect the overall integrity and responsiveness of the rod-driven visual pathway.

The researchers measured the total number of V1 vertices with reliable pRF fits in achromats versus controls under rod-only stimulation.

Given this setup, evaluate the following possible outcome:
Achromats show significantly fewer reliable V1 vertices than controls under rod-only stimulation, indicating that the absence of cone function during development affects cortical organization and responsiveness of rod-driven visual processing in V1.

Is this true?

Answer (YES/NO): NO